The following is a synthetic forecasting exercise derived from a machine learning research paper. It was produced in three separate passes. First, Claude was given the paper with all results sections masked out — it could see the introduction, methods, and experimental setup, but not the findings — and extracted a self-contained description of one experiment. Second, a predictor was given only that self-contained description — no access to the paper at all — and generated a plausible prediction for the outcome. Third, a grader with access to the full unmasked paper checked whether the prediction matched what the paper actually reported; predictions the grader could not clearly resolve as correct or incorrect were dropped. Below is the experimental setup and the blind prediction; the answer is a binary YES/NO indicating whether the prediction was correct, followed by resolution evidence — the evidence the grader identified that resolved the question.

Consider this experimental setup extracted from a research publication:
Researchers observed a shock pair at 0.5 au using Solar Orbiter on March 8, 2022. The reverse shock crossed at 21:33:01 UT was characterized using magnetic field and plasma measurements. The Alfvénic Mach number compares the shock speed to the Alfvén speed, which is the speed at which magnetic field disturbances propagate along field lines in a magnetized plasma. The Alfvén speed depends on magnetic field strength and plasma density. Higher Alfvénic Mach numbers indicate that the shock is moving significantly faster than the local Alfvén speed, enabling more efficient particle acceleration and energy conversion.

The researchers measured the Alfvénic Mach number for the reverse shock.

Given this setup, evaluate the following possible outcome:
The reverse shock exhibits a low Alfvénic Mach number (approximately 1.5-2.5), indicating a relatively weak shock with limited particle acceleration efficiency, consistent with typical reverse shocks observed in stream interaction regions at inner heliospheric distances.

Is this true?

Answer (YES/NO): NO